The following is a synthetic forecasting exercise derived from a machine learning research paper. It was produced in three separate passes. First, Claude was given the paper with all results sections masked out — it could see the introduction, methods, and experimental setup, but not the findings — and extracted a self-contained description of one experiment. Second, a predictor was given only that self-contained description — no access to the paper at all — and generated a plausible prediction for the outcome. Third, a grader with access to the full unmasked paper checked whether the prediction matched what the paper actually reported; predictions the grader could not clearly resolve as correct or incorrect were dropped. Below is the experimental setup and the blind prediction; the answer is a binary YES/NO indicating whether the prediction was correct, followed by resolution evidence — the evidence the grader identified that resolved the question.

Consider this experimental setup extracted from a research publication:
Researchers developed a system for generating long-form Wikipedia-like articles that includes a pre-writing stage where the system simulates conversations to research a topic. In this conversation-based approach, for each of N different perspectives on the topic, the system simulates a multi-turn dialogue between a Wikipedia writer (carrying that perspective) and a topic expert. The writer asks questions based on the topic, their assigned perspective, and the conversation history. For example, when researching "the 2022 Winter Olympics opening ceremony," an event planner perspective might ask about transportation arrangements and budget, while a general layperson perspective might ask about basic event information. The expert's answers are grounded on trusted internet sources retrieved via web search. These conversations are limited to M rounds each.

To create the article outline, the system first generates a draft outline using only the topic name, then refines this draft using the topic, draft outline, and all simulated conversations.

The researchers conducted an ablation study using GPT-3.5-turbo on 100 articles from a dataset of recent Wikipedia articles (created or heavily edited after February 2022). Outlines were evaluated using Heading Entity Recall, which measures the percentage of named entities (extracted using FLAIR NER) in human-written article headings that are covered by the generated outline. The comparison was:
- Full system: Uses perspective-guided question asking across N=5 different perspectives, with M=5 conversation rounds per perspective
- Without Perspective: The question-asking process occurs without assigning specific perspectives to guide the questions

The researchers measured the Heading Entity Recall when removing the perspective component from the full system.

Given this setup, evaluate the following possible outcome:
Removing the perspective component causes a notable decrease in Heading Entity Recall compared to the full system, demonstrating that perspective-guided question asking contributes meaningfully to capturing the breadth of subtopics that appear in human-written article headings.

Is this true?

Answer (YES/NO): NO